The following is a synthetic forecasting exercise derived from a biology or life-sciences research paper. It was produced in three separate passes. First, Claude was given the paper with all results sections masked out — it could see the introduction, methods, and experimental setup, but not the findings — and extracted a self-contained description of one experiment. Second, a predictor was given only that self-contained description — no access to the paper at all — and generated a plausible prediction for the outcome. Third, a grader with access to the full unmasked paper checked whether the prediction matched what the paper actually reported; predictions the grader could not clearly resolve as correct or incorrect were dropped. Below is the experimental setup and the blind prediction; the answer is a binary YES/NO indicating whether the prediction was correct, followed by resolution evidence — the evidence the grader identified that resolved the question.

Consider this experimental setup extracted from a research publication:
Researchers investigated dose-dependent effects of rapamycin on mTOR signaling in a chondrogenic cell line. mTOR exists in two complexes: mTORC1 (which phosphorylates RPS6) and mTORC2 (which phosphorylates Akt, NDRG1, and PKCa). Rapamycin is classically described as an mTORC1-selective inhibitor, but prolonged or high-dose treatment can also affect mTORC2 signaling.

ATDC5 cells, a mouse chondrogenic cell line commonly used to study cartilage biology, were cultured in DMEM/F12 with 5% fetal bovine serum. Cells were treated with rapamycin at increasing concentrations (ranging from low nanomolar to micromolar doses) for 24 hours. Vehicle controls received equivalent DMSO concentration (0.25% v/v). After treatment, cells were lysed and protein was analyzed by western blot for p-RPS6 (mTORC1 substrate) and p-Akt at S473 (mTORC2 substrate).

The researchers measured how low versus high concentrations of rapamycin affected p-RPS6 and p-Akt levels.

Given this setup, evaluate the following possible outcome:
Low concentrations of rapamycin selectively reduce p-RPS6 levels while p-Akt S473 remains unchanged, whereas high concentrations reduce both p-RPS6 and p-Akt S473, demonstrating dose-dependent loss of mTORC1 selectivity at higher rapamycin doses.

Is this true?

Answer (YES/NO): NO